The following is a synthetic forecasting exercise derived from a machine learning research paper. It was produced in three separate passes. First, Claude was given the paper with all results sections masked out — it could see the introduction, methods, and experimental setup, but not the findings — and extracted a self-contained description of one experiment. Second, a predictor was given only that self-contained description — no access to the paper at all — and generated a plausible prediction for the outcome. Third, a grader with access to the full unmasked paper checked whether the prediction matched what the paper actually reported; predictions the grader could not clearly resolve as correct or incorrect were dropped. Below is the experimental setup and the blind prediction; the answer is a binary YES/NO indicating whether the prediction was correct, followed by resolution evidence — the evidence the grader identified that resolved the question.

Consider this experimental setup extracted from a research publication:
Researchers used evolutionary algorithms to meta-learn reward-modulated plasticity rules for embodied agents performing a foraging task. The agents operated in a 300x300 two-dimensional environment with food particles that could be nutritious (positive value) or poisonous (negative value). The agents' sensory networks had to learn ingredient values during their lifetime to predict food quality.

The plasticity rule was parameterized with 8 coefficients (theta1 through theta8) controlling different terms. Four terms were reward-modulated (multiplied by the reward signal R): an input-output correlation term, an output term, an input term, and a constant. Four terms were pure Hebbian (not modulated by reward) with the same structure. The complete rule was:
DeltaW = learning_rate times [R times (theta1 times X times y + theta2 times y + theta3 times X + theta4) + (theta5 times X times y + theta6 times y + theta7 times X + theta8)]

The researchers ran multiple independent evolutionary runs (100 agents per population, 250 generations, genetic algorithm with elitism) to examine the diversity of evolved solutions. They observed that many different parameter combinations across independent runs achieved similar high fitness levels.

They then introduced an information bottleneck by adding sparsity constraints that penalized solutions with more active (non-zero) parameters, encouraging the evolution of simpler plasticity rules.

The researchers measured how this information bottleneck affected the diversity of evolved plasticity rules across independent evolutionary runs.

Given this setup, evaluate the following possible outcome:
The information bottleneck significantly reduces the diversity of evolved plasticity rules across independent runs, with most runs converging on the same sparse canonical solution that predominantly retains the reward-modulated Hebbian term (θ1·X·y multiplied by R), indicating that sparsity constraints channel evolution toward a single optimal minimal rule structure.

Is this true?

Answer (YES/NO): NO